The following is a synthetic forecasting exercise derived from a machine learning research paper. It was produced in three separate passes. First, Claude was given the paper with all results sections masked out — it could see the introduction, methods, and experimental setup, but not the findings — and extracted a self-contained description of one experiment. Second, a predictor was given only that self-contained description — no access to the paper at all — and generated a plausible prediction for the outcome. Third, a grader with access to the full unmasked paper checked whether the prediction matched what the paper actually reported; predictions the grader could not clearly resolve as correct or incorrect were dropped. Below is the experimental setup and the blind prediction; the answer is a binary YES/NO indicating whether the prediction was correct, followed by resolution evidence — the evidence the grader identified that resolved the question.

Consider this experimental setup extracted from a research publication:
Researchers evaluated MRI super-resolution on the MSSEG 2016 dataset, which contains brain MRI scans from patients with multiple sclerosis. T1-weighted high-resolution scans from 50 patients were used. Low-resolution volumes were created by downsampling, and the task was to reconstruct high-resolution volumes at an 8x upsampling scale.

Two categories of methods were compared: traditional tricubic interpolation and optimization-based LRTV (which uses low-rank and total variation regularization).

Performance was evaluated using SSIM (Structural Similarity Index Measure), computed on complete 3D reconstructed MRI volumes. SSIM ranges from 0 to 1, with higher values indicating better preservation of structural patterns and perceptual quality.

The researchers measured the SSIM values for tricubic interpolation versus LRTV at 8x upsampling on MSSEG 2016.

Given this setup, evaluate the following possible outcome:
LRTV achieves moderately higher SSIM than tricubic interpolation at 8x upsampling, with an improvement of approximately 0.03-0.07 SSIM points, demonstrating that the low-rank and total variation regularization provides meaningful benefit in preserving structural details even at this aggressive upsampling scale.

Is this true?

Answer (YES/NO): NO